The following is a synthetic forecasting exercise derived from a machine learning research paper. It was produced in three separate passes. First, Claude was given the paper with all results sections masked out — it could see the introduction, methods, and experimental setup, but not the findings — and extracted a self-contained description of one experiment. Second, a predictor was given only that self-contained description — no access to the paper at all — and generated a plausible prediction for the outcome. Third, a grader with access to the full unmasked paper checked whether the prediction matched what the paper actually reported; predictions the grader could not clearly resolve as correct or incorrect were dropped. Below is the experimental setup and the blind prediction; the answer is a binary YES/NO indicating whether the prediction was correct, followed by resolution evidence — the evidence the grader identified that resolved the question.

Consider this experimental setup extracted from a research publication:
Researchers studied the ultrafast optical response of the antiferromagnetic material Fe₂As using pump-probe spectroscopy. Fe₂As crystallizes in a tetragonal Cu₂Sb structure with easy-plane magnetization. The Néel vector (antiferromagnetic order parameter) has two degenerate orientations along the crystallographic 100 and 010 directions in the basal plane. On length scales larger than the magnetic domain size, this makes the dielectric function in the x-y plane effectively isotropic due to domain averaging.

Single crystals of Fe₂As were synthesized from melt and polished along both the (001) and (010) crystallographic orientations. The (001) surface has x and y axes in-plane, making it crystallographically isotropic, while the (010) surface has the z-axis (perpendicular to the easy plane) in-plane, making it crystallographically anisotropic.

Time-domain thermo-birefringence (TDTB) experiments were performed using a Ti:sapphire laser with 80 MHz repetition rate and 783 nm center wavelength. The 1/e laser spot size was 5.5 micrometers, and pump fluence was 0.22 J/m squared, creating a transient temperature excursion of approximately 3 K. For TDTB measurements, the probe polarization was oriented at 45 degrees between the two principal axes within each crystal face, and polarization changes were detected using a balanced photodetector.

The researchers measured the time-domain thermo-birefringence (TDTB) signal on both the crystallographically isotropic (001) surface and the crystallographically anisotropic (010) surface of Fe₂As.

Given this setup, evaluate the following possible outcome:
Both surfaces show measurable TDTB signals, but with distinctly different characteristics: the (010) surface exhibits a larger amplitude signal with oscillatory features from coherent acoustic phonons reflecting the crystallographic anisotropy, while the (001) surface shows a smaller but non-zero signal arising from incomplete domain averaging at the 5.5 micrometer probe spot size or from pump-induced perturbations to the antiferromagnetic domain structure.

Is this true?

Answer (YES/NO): NO